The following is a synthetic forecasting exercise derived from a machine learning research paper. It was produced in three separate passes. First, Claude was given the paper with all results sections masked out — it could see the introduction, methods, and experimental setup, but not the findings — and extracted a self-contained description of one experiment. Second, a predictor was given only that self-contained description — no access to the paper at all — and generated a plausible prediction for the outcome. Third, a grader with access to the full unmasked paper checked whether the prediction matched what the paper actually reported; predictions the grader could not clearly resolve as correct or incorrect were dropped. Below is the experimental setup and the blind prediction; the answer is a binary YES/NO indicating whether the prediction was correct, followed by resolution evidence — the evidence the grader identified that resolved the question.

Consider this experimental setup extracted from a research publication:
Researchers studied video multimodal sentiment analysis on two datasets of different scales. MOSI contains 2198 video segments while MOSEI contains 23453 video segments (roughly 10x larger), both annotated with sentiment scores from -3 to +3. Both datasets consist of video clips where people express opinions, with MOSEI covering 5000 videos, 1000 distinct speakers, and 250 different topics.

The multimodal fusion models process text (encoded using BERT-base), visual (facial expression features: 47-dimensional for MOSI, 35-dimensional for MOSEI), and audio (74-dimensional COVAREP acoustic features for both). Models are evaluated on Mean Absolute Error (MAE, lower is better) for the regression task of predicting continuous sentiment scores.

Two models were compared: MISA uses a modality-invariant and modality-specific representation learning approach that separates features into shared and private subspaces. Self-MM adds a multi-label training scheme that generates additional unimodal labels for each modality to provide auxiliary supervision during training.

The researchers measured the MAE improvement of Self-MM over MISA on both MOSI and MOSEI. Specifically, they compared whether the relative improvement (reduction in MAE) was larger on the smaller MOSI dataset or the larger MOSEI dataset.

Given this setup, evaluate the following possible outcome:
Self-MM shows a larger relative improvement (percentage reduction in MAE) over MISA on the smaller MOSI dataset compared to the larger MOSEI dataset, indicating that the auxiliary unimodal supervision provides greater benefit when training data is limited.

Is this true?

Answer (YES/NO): YES